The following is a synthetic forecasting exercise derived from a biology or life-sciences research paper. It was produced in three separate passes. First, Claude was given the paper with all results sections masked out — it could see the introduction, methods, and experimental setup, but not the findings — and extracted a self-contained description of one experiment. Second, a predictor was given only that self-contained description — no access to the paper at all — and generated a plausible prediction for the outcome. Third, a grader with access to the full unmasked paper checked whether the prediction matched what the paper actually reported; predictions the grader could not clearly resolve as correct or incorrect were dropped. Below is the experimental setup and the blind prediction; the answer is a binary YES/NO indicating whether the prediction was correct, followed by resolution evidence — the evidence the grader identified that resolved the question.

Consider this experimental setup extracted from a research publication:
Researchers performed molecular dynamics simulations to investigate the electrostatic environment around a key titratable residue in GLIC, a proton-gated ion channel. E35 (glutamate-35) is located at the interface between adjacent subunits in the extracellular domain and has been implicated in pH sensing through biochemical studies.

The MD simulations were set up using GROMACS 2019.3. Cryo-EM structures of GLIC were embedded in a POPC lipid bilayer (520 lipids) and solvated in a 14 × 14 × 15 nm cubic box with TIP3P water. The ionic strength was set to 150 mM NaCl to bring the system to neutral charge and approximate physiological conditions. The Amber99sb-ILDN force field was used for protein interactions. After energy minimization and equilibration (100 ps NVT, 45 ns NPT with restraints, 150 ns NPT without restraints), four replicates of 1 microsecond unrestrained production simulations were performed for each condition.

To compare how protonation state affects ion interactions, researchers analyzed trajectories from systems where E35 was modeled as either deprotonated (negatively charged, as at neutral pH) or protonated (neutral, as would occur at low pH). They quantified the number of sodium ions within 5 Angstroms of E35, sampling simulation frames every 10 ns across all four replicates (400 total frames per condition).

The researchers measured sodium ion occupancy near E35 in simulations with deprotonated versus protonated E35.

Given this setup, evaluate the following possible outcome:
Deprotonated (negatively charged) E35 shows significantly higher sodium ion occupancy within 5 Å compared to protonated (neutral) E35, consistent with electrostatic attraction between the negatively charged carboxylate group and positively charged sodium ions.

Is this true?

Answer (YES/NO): YES